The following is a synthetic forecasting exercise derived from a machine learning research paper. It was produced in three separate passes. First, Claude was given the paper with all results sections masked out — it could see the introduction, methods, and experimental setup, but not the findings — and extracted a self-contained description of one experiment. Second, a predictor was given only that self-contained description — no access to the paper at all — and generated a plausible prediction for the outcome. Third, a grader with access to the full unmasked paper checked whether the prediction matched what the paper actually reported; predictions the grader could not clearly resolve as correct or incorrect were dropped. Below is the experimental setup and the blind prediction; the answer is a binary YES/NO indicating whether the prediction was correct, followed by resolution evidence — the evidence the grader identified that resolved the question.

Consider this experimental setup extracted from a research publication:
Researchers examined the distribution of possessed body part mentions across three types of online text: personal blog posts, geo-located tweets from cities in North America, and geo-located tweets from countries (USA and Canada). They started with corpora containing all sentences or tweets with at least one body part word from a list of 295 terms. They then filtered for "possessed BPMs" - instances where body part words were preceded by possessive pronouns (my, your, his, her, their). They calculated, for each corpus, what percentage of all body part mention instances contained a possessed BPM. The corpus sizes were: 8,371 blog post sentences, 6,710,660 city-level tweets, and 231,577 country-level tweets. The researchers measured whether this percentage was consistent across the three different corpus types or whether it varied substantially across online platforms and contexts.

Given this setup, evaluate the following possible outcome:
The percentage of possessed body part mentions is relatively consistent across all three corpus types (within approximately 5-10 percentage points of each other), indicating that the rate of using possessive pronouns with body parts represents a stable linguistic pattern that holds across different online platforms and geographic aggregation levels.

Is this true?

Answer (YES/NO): YES